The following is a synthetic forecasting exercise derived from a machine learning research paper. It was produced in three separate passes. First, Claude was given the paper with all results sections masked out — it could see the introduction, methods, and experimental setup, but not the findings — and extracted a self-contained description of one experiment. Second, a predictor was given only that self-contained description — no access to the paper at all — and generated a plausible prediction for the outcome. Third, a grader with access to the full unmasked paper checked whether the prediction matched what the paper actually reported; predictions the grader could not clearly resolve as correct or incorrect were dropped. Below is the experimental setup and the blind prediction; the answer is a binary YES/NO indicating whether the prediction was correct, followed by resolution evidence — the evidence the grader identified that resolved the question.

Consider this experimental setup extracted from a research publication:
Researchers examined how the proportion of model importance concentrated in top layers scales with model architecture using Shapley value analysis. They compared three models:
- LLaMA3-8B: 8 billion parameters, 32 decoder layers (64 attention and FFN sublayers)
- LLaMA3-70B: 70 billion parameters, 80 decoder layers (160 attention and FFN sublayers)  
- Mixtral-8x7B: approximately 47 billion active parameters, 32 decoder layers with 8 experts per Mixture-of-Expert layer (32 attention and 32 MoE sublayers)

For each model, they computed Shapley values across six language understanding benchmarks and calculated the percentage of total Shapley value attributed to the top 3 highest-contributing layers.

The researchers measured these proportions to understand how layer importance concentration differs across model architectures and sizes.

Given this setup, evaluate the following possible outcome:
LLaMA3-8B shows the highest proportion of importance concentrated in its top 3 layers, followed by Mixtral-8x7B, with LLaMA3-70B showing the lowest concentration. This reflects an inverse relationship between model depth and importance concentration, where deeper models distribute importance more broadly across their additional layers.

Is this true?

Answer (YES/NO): NO